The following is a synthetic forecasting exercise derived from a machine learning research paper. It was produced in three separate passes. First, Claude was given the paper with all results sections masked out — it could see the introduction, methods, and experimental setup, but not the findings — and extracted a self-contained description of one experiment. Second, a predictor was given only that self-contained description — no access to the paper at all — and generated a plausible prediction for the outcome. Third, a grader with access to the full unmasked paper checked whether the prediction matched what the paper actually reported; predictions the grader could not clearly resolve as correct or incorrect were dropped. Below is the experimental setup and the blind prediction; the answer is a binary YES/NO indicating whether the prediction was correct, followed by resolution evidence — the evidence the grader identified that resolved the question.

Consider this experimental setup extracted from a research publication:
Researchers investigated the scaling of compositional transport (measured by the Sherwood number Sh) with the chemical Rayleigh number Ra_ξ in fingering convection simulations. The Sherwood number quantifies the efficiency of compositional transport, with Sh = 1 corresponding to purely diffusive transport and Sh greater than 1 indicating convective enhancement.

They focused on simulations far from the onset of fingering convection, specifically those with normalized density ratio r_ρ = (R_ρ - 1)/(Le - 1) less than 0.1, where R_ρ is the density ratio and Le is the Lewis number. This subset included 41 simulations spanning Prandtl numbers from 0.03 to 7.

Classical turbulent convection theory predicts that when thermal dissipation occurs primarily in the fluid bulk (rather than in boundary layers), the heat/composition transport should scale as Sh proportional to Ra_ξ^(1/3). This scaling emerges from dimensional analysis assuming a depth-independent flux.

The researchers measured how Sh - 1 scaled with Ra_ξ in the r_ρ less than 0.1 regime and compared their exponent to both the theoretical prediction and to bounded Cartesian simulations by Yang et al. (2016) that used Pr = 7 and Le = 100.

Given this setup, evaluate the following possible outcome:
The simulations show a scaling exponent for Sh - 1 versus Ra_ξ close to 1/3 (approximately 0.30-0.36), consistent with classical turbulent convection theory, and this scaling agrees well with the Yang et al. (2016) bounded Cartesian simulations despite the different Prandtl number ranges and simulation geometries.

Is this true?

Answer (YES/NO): NO